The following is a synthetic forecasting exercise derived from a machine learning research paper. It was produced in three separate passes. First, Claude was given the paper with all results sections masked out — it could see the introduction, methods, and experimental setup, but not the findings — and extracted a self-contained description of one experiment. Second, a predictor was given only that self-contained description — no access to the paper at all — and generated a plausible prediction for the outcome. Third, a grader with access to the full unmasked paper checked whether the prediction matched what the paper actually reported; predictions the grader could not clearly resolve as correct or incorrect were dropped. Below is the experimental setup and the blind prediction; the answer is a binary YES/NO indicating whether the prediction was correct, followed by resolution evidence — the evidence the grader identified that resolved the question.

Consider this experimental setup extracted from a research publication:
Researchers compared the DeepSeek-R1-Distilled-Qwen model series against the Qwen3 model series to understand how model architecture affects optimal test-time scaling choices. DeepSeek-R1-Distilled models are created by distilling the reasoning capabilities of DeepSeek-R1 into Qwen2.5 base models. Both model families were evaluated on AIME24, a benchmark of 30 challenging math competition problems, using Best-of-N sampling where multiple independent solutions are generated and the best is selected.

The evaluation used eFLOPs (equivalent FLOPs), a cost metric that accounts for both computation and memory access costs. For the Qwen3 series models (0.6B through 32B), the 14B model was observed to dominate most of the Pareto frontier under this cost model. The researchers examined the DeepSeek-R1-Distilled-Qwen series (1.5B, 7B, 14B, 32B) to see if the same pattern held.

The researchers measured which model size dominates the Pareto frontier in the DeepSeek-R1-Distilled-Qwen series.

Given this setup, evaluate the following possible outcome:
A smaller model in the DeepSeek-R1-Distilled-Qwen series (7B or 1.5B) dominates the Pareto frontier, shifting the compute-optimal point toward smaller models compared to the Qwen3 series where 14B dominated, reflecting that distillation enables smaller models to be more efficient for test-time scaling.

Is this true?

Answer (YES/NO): YES